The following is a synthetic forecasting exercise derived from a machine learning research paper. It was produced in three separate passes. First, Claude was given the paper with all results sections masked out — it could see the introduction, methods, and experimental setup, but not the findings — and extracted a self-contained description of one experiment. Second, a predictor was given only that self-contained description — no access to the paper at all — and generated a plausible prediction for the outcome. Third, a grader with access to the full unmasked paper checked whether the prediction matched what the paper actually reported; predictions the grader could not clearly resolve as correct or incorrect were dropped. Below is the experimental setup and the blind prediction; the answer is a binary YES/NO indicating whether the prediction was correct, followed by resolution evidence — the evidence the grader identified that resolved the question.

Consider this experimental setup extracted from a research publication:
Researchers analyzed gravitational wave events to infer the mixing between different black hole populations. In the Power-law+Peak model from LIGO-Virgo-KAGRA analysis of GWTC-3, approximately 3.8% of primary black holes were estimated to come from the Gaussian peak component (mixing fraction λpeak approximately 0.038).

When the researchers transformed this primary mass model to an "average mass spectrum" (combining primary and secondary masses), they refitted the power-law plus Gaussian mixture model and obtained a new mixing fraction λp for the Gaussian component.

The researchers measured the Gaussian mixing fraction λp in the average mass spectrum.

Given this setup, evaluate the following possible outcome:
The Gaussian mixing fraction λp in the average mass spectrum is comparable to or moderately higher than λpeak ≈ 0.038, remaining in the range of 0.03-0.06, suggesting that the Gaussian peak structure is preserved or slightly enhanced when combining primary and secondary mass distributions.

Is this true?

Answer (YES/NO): YES